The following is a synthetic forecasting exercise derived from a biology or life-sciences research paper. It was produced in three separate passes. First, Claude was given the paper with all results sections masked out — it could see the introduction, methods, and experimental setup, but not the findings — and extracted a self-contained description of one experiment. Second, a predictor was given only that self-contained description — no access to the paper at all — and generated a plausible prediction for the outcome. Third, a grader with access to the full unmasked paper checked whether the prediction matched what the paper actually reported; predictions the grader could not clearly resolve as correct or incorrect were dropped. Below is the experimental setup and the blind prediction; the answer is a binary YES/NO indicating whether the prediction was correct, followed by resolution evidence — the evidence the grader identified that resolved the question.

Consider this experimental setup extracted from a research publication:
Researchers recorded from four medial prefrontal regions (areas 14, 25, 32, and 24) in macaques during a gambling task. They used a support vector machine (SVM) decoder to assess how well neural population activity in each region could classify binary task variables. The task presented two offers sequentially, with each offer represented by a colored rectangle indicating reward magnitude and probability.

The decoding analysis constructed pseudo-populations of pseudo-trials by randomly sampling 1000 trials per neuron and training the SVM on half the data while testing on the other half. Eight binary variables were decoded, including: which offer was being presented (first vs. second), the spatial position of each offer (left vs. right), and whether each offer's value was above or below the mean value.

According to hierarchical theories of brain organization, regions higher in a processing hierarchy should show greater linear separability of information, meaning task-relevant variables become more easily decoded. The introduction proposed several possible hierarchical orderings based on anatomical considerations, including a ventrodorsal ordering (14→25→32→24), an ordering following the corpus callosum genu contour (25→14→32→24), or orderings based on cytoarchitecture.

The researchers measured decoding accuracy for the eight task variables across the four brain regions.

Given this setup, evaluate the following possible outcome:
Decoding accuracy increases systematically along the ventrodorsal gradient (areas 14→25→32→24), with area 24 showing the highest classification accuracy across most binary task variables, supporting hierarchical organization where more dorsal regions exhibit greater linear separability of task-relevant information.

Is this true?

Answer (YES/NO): YES